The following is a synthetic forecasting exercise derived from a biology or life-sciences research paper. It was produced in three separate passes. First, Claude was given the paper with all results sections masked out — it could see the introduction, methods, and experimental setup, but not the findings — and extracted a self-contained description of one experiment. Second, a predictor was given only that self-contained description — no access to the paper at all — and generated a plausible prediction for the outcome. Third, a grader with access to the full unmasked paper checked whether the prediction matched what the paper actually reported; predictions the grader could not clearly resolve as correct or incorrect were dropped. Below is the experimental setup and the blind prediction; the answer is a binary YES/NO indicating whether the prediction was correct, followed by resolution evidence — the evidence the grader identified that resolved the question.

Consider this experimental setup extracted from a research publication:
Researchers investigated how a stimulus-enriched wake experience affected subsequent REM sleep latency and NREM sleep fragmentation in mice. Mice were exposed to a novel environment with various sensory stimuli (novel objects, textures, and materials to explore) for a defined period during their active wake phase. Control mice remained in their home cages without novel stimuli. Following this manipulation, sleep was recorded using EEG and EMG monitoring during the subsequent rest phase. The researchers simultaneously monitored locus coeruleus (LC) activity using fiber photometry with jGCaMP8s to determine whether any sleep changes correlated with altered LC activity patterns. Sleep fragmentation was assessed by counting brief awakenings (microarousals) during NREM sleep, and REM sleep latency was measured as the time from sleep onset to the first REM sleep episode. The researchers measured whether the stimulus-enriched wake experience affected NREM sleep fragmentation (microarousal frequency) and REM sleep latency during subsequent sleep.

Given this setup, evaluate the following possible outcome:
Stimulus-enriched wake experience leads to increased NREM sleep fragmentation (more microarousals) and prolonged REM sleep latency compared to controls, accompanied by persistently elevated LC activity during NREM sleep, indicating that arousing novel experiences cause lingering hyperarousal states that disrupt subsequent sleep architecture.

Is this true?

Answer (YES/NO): YES